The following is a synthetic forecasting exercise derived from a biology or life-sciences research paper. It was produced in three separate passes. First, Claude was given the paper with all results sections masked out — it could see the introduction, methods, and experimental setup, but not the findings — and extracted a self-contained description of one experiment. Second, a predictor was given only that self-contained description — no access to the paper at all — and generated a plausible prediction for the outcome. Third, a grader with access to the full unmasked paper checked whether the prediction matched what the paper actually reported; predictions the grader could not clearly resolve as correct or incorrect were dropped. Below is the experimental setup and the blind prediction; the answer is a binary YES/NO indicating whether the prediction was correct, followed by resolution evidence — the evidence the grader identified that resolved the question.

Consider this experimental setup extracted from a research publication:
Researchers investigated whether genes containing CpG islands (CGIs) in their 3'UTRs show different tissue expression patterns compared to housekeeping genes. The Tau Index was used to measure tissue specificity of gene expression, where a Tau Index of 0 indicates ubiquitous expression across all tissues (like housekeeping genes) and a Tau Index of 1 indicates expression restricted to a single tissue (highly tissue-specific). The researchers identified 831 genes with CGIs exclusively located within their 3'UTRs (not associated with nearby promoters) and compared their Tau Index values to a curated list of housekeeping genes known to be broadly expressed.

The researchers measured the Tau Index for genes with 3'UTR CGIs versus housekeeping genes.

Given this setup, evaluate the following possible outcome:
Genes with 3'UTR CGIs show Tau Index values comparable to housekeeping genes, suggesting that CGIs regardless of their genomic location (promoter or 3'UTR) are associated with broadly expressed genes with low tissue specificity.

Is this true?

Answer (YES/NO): NO